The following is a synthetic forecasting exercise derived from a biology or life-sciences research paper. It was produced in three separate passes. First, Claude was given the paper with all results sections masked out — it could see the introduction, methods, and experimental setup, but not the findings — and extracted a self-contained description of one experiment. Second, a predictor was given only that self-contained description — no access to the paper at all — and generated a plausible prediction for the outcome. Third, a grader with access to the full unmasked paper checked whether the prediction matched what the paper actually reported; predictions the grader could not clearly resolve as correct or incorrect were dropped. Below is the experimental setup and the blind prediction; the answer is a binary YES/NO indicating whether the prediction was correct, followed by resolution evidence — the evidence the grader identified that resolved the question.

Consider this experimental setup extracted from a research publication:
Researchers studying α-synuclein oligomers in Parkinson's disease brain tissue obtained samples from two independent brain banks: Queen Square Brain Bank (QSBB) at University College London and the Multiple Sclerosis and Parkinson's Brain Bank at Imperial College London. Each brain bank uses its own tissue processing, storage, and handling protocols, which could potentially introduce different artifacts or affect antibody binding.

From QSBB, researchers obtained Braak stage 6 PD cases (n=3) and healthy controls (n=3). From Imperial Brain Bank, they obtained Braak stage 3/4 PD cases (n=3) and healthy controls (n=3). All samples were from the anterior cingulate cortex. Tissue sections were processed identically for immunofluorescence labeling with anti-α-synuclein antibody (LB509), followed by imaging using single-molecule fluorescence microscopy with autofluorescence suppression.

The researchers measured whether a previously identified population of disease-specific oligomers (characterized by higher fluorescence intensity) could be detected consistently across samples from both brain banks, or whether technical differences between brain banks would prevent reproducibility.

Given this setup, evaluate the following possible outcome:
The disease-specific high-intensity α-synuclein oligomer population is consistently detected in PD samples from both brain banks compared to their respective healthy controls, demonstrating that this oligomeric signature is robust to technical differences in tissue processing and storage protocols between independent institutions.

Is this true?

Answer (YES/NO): YES